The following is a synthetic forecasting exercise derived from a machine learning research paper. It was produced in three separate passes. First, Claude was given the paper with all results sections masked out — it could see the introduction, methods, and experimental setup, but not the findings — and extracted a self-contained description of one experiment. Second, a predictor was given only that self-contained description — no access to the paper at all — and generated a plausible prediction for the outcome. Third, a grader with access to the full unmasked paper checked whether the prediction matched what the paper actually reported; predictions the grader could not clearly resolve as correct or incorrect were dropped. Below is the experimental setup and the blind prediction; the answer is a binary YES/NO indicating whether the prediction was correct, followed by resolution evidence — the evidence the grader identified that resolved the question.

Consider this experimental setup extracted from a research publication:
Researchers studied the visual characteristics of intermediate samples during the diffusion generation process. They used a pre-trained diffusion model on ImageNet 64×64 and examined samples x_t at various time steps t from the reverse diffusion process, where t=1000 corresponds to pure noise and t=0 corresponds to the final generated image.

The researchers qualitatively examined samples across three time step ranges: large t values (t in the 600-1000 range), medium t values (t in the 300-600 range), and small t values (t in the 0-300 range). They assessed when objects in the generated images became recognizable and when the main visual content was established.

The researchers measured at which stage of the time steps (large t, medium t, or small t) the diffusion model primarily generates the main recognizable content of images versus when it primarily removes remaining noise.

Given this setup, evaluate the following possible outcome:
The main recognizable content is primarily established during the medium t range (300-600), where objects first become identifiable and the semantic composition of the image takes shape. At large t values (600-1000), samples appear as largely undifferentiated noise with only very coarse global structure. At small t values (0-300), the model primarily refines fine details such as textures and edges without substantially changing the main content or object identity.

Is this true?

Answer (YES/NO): YES